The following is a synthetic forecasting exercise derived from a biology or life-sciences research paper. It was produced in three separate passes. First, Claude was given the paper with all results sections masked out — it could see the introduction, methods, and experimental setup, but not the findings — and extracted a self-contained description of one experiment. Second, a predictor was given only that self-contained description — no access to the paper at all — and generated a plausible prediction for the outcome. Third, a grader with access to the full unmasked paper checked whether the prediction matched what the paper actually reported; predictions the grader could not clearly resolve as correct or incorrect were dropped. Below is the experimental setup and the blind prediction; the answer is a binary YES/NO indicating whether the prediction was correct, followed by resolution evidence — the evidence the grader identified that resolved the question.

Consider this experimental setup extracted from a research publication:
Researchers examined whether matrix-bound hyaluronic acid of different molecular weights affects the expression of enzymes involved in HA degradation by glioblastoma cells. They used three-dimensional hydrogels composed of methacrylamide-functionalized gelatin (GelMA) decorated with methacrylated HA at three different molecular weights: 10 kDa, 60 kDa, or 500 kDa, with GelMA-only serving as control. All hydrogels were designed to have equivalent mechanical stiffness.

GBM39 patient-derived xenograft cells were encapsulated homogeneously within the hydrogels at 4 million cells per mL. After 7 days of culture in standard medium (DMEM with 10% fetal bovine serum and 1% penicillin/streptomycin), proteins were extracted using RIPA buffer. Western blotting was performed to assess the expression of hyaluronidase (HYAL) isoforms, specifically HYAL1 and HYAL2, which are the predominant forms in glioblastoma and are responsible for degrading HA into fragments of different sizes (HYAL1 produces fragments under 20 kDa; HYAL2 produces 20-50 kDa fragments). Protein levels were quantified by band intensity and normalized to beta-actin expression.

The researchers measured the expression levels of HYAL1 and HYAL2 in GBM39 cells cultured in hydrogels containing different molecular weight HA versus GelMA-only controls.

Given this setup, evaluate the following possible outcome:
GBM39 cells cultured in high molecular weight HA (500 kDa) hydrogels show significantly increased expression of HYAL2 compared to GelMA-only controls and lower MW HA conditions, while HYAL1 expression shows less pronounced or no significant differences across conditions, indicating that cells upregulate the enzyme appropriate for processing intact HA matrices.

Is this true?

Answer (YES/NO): YES